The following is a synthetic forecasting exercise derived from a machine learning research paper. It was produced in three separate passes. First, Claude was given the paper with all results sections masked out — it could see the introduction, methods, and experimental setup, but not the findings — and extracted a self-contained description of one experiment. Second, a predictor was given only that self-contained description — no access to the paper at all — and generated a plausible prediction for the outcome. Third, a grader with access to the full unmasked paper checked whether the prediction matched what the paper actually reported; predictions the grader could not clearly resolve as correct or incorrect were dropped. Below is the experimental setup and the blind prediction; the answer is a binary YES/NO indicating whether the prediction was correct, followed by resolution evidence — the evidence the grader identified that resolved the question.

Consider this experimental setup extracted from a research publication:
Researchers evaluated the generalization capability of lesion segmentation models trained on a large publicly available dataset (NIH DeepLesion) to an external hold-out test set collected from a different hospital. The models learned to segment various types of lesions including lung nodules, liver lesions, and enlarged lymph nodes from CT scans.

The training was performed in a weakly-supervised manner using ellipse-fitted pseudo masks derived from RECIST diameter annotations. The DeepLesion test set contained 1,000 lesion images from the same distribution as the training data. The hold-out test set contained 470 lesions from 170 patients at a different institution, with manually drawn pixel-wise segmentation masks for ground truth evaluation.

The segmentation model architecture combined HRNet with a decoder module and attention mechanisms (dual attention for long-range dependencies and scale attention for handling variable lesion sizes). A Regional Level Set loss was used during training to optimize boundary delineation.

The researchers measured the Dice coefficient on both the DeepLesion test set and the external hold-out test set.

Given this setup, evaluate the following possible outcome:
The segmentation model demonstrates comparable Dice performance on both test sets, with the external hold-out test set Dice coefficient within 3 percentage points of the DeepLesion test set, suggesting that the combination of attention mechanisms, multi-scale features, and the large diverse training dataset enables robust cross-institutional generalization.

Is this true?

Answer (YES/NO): NO